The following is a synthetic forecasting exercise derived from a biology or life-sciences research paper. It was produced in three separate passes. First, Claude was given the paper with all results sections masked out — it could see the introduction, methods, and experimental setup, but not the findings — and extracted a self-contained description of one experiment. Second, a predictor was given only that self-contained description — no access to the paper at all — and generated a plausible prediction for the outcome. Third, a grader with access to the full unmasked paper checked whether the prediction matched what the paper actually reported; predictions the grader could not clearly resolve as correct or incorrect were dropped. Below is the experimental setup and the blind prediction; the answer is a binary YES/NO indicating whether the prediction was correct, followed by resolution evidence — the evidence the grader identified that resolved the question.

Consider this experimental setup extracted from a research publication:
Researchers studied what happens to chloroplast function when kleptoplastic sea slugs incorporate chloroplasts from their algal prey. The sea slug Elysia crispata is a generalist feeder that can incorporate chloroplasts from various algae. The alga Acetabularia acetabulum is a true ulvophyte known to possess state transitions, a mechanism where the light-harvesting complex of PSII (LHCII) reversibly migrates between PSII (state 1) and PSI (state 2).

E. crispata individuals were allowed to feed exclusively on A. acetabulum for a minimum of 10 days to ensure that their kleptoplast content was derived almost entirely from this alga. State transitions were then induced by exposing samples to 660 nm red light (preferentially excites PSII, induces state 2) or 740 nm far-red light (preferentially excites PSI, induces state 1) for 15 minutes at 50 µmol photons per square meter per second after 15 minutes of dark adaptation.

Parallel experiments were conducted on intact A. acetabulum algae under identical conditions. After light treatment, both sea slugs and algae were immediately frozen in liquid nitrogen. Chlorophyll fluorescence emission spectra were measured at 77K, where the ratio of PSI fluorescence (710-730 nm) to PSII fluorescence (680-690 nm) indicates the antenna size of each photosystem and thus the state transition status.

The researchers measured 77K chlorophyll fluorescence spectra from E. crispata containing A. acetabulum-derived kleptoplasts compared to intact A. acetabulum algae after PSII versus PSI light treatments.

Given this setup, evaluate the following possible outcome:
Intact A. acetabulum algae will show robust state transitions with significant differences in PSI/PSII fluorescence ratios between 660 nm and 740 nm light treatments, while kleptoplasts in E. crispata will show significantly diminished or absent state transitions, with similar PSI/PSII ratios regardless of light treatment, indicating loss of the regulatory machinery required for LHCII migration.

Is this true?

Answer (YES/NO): YES